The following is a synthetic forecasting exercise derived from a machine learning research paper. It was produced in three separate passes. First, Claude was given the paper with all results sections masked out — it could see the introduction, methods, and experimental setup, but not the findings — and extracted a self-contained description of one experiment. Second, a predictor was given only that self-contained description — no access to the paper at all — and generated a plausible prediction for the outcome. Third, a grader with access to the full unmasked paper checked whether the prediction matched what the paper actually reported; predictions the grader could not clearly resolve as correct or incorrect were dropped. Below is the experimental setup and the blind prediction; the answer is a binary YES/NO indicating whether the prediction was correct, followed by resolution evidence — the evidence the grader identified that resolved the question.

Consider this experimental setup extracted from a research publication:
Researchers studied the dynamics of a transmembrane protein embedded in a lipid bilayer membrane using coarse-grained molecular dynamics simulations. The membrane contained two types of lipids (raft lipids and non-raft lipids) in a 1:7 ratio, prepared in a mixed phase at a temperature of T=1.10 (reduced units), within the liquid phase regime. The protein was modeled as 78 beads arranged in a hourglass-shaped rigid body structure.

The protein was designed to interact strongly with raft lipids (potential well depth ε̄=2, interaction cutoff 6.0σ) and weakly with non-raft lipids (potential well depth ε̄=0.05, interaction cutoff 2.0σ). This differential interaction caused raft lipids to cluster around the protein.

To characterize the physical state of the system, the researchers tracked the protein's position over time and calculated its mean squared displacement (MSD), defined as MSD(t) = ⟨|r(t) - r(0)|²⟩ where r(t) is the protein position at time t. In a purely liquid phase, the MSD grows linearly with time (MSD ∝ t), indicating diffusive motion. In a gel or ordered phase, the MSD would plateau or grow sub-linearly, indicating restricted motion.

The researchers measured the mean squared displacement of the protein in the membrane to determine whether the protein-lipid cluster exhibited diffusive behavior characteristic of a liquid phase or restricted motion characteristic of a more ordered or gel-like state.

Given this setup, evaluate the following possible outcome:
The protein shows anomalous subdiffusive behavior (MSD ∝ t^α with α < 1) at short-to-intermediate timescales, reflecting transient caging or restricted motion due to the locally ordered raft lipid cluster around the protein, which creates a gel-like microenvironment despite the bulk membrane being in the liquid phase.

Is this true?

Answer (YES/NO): YES